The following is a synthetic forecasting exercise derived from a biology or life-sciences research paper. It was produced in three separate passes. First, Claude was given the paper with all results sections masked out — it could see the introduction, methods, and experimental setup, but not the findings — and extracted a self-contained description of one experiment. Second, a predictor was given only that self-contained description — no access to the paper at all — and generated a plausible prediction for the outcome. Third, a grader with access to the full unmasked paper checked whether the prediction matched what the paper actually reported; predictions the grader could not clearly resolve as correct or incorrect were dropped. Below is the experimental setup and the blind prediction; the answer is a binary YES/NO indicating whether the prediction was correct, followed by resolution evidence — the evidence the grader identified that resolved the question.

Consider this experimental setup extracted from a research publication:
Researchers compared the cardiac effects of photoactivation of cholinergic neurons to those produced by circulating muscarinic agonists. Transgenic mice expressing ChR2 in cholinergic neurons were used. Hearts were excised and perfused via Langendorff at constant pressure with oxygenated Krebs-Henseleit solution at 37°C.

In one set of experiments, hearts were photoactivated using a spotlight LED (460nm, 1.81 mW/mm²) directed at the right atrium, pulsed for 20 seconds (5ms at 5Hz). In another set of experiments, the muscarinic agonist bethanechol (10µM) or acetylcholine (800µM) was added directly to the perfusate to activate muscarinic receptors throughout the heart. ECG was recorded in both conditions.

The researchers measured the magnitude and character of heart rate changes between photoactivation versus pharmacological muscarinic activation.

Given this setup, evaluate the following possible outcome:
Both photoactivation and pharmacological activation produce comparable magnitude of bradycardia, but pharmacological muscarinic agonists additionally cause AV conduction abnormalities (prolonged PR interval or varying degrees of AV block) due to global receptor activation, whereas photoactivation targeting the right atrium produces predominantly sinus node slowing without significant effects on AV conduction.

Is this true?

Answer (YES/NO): NO